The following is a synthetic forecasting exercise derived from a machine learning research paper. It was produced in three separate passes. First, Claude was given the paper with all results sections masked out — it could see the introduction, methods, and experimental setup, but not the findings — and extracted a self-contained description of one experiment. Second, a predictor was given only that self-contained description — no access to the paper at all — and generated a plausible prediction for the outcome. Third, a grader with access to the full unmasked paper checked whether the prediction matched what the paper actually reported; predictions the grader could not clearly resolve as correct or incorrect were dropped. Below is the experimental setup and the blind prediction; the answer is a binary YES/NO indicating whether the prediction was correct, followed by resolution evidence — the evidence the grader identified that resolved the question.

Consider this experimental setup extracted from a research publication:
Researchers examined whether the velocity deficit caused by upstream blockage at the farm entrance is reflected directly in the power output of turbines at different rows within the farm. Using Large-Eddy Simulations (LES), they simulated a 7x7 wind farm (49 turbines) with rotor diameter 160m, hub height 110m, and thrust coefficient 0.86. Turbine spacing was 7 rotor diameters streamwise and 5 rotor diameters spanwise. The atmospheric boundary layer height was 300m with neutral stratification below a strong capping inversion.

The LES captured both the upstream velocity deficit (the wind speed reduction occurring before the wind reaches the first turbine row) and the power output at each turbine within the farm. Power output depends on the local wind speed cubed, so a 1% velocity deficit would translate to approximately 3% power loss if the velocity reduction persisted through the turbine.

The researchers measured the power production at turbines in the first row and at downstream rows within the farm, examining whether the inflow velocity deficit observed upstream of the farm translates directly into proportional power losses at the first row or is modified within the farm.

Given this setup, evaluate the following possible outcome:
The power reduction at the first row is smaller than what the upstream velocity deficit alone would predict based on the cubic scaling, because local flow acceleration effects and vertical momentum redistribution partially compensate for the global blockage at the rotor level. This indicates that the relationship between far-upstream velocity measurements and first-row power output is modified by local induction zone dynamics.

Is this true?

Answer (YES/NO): NO